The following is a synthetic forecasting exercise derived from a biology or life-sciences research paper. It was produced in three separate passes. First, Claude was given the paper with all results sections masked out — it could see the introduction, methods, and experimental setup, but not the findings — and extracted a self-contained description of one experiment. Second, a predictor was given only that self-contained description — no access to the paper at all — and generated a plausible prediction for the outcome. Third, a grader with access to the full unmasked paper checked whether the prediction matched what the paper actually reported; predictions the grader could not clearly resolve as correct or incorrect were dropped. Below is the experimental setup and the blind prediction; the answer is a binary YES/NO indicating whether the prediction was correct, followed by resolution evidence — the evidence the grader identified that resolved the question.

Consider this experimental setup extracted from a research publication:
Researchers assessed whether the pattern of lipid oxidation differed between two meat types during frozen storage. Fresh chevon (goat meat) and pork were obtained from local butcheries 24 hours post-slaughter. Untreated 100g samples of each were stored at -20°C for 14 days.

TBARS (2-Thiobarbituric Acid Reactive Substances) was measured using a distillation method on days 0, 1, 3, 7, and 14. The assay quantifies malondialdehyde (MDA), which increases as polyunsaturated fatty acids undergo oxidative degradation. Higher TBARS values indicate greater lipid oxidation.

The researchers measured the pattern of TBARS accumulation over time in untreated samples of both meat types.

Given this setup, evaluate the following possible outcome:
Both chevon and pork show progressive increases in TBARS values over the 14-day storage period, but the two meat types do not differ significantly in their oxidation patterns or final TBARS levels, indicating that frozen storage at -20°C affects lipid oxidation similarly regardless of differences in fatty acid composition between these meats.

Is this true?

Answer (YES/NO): NO